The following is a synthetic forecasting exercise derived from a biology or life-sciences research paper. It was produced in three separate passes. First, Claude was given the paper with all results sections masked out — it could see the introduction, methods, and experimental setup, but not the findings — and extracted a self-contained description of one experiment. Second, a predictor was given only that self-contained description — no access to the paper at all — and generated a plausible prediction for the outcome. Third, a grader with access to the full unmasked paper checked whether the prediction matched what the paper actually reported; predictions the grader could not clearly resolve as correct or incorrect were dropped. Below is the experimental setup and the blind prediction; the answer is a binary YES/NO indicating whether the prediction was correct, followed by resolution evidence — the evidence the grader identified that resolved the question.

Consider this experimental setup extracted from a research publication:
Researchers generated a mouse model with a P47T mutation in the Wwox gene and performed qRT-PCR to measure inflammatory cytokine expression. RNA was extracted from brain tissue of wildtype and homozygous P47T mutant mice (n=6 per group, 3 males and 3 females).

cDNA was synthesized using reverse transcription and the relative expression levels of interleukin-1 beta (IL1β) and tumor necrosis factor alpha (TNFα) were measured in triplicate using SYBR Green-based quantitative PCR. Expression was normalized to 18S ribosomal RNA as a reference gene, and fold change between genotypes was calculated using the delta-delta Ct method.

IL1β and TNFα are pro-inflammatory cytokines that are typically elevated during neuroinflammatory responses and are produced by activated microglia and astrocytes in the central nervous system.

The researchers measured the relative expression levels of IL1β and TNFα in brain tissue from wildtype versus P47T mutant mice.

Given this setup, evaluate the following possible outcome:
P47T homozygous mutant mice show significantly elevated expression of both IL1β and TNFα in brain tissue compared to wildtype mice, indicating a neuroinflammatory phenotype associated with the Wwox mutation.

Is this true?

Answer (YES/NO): YES